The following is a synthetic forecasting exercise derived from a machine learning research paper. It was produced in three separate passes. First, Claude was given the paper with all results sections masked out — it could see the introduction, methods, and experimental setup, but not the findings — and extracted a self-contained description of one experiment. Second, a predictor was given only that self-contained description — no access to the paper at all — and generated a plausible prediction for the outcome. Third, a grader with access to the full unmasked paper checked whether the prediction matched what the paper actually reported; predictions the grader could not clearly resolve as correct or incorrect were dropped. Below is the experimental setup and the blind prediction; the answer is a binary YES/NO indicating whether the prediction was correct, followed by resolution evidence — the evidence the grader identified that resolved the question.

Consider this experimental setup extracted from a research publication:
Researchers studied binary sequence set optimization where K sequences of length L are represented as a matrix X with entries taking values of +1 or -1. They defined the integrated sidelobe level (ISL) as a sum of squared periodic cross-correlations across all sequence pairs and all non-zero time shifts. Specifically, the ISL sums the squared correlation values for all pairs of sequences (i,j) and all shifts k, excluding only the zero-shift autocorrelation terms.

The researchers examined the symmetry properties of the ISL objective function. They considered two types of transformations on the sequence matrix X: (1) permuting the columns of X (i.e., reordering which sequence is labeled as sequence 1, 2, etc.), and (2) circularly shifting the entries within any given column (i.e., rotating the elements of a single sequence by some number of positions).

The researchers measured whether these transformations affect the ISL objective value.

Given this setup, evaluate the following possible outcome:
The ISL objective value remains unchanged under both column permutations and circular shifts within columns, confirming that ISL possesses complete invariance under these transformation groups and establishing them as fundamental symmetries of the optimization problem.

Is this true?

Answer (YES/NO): YES